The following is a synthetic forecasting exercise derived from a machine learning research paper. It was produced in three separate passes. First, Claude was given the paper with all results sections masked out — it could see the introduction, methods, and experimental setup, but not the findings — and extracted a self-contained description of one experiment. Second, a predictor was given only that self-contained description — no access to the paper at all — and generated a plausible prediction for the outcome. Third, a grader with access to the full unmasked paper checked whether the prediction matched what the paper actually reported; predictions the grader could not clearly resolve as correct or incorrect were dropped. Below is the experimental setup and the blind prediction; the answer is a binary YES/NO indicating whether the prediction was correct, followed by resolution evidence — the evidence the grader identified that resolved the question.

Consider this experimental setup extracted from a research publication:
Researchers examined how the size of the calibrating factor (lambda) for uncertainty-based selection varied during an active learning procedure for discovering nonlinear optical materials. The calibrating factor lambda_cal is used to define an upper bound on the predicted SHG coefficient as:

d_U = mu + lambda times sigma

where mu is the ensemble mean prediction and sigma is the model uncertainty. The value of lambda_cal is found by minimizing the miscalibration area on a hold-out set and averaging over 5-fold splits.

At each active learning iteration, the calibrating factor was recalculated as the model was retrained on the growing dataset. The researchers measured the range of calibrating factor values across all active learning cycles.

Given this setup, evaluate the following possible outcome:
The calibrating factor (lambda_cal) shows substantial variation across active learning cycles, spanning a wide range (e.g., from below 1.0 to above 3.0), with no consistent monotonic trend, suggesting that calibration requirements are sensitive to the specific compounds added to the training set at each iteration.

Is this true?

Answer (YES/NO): NO